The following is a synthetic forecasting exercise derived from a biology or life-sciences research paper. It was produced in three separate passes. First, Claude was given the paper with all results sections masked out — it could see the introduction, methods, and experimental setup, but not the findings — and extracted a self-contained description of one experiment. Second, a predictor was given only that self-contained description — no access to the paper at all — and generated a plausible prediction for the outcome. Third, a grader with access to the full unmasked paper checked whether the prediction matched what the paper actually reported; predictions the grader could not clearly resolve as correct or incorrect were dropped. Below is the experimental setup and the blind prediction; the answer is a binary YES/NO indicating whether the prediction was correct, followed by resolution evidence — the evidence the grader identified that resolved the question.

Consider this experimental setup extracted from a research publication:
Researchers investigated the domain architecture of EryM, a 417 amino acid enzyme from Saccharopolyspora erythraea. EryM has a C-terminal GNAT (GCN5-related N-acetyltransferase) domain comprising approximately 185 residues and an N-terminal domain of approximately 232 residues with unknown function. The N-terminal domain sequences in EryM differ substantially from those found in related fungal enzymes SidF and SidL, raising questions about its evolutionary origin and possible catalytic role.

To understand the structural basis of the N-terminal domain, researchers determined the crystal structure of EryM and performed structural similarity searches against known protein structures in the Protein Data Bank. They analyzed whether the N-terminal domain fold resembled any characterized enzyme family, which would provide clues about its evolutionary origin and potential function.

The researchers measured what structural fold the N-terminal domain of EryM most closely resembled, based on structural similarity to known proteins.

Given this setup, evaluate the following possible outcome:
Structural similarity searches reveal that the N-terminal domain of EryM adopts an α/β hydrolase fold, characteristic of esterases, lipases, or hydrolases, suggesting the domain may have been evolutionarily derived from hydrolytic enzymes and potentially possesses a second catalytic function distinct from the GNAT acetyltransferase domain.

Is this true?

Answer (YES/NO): NO